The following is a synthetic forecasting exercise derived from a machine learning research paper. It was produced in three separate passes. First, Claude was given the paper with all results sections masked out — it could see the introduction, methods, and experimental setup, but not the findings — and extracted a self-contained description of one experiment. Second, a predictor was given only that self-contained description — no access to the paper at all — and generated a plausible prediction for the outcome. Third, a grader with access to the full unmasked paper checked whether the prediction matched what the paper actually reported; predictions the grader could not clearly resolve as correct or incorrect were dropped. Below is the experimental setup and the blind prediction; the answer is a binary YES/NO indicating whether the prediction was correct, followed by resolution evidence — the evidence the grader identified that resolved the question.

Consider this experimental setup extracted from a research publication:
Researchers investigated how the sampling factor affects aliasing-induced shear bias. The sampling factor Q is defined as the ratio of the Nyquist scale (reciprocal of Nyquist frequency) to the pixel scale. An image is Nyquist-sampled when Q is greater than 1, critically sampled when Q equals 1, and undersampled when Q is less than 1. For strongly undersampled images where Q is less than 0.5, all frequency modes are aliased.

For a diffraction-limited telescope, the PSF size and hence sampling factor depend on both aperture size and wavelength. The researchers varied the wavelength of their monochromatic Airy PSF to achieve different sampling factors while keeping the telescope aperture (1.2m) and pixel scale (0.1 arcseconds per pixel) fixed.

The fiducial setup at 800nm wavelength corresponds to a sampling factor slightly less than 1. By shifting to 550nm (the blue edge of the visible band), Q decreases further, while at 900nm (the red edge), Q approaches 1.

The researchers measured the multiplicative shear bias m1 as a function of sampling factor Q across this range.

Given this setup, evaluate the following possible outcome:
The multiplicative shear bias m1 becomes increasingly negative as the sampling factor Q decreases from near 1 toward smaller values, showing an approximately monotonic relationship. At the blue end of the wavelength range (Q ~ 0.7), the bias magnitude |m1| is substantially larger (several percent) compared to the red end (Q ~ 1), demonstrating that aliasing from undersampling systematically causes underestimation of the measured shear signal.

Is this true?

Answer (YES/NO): NO